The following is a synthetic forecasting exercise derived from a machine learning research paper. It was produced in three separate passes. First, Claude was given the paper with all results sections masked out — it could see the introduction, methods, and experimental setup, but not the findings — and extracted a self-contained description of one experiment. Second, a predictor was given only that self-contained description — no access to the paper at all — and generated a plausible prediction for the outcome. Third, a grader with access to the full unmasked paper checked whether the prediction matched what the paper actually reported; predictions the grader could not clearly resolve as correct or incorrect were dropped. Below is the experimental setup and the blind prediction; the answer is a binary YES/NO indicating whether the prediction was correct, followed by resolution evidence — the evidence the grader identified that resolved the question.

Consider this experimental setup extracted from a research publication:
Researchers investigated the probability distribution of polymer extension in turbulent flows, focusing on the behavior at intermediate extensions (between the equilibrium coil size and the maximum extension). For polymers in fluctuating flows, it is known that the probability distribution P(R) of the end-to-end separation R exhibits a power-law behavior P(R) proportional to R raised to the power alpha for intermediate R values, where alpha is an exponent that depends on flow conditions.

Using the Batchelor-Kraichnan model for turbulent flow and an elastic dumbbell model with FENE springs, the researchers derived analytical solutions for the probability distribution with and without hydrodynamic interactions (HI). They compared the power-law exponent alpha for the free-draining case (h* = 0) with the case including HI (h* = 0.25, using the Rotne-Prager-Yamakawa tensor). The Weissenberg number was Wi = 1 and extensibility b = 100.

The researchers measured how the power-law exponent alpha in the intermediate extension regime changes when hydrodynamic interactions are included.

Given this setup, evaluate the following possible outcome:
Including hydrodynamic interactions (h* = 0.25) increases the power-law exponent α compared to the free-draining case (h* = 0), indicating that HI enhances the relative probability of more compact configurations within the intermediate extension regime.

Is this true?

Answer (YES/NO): NO